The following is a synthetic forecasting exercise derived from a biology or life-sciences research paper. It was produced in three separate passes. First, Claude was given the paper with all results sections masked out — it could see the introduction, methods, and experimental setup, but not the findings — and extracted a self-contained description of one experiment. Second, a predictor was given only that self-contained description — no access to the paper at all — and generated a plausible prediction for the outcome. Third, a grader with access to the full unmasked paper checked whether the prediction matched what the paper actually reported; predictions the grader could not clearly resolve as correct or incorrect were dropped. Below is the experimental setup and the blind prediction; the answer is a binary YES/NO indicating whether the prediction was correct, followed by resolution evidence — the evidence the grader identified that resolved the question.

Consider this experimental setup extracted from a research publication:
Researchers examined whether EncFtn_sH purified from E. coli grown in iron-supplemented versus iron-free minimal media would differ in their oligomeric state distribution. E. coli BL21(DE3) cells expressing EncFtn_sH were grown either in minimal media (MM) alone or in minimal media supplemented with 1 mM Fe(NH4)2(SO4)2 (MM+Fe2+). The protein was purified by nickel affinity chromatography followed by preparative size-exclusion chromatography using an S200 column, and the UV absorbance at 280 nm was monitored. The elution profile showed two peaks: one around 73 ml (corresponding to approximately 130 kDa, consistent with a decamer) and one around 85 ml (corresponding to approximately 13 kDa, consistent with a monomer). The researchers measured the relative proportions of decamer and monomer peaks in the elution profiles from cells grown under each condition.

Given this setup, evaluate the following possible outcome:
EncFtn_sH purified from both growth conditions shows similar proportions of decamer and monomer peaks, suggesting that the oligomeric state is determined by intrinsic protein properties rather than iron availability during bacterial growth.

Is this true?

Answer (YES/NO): NO